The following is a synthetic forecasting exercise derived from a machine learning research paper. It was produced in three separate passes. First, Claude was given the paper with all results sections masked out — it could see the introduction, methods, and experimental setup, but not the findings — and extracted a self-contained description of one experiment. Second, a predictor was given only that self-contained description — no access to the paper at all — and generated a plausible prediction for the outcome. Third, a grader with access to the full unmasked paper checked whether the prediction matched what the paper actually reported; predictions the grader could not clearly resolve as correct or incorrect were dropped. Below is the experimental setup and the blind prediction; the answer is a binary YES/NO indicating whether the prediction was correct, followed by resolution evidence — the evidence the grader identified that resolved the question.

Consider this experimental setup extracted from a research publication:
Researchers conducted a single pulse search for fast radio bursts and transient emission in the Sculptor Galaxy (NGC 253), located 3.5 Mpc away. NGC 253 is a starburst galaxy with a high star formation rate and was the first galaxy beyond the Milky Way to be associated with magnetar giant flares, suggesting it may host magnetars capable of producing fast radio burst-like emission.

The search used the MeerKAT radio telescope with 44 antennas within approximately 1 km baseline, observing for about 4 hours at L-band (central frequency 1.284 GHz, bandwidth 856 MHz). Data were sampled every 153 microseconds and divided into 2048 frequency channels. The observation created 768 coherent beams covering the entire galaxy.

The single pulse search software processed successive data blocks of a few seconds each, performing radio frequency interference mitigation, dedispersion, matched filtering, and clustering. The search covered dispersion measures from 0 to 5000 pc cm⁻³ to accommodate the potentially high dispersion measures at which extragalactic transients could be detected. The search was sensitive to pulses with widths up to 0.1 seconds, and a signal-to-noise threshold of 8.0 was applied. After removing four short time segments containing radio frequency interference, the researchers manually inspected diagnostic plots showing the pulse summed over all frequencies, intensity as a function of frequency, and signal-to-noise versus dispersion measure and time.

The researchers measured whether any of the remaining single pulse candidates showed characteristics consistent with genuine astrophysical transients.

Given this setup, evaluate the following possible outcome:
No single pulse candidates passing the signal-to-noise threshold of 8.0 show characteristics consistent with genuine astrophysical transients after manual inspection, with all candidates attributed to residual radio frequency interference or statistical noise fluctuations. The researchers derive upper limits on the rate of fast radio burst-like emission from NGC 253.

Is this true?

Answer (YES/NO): NO